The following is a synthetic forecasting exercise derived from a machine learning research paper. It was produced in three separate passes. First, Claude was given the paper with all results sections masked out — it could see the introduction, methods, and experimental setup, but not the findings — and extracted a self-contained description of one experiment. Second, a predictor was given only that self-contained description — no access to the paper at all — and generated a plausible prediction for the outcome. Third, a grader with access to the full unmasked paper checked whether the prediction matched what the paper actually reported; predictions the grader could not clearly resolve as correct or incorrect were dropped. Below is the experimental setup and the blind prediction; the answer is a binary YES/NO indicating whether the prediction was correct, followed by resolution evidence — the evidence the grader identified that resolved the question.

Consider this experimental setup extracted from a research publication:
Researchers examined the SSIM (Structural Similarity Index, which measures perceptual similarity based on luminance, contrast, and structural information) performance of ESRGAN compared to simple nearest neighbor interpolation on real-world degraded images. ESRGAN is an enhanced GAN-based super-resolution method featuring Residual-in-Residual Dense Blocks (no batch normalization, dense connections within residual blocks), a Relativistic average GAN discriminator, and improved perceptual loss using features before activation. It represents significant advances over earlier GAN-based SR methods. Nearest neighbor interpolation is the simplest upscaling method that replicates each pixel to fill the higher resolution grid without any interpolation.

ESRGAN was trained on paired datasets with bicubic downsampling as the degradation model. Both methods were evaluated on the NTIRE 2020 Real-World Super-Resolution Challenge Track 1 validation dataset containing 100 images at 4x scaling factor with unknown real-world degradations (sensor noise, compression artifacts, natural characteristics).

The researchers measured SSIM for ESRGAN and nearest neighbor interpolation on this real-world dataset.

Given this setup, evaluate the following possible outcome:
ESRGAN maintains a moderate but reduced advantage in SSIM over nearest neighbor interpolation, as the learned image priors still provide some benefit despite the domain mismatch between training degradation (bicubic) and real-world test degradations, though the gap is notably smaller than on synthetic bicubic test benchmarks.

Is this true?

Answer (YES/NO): NO